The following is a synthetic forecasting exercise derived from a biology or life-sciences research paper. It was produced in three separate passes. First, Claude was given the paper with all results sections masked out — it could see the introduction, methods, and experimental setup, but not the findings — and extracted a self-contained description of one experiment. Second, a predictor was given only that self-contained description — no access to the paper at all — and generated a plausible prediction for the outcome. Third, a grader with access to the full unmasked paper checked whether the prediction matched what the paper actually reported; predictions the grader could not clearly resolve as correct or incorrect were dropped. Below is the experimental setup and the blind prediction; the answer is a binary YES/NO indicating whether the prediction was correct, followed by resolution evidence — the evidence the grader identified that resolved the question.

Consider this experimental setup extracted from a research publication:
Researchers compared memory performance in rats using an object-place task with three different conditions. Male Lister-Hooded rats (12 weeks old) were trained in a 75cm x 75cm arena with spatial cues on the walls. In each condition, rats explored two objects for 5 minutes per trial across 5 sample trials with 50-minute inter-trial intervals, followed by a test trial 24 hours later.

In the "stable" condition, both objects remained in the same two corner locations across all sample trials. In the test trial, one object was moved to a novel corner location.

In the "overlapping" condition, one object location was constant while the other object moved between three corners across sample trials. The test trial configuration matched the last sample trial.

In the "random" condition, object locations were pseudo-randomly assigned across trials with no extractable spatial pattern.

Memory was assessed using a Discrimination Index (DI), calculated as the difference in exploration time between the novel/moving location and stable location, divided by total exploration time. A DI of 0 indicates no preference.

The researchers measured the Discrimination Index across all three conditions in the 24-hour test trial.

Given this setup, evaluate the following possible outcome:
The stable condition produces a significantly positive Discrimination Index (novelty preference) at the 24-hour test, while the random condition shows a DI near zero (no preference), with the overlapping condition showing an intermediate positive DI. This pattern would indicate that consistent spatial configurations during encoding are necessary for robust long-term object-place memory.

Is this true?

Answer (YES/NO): NO